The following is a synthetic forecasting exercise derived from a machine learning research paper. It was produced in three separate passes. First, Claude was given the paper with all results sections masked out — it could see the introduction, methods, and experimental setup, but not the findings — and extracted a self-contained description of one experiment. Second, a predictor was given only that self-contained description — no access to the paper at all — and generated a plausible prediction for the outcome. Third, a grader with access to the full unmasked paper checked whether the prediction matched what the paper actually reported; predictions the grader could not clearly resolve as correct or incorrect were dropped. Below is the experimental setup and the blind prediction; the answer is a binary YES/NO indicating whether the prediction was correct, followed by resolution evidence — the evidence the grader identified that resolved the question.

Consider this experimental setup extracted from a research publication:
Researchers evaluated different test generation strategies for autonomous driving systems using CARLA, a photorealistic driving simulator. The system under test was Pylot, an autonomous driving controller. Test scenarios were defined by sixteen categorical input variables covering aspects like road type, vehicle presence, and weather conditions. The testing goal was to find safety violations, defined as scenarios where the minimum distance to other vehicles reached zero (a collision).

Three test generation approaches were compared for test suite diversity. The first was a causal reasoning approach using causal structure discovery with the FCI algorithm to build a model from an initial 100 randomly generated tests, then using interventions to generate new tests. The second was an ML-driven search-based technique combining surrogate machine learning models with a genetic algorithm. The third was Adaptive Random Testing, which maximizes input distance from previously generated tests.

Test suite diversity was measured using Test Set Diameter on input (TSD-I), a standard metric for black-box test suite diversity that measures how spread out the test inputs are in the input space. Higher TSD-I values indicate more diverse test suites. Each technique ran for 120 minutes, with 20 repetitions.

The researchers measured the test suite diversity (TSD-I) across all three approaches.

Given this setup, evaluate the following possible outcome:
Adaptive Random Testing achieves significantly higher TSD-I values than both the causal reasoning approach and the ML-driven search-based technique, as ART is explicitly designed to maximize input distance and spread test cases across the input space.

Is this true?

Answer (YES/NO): NO